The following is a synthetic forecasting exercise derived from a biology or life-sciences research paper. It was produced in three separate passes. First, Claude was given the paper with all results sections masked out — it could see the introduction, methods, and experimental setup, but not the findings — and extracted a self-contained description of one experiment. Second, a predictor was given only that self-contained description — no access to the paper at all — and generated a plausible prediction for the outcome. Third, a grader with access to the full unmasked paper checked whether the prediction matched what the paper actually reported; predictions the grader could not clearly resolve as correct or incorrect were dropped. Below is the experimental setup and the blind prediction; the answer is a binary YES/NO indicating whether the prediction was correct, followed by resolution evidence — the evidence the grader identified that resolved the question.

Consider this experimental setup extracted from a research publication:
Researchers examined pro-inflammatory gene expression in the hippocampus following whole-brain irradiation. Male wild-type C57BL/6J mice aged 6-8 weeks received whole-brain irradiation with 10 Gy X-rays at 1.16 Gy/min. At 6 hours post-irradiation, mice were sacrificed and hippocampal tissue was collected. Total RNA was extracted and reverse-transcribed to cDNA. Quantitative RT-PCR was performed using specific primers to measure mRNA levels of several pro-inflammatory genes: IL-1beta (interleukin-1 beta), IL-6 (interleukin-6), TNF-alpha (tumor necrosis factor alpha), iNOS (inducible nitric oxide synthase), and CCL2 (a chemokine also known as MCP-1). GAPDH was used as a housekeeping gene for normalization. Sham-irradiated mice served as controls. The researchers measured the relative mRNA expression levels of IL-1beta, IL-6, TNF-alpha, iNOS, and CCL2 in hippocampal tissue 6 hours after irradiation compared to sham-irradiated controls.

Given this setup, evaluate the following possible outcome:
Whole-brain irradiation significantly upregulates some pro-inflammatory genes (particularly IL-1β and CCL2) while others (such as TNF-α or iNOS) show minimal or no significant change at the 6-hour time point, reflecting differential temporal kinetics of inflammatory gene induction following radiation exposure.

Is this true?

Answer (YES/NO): NO